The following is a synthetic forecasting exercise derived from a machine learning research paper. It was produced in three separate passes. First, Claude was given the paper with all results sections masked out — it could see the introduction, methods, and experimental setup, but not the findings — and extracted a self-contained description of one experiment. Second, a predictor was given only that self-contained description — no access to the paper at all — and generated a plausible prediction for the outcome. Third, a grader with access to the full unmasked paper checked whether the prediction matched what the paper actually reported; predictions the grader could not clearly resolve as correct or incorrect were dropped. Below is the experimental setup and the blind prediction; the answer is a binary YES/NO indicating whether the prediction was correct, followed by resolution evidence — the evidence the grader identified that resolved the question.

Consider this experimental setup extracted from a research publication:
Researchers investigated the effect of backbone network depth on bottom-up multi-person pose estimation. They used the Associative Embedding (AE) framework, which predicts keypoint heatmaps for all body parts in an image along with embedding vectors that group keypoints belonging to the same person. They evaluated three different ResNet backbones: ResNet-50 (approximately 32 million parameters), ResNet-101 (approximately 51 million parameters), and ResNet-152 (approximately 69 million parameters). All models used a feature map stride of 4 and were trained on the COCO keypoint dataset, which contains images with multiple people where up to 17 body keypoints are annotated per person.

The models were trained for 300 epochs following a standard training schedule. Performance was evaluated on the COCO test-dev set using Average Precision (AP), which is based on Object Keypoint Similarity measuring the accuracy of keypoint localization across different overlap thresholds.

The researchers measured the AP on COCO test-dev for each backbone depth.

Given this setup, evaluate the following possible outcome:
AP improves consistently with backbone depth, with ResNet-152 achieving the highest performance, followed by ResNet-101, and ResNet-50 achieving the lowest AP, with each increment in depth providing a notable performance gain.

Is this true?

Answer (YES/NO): YES